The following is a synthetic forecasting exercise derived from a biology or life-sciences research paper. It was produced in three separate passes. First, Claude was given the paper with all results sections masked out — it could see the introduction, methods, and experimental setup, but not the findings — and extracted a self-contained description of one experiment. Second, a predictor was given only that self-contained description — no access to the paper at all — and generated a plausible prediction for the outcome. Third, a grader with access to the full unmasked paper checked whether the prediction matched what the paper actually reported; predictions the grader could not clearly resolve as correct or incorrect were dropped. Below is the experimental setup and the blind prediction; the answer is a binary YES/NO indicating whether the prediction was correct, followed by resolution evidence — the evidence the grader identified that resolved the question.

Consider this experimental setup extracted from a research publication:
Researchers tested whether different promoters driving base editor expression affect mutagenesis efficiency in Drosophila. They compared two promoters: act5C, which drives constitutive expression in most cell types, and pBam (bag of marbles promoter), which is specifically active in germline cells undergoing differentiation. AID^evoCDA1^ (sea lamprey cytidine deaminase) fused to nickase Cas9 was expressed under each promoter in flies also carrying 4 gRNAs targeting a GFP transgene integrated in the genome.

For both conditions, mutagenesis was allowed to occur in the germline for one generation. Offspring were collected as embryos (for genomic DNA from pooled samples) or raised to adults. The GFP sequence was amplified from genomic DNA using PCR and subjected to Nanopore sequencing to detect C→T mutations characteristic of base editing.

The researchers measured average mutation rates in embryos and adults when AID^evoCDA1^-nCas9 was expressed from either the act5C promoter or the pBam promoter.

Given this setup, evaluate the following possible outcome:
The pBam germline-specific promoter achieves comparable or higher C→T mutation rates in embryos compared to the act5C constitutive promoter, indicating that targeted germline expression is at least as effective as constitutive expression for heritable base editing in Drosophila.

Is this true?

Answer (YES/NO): NO